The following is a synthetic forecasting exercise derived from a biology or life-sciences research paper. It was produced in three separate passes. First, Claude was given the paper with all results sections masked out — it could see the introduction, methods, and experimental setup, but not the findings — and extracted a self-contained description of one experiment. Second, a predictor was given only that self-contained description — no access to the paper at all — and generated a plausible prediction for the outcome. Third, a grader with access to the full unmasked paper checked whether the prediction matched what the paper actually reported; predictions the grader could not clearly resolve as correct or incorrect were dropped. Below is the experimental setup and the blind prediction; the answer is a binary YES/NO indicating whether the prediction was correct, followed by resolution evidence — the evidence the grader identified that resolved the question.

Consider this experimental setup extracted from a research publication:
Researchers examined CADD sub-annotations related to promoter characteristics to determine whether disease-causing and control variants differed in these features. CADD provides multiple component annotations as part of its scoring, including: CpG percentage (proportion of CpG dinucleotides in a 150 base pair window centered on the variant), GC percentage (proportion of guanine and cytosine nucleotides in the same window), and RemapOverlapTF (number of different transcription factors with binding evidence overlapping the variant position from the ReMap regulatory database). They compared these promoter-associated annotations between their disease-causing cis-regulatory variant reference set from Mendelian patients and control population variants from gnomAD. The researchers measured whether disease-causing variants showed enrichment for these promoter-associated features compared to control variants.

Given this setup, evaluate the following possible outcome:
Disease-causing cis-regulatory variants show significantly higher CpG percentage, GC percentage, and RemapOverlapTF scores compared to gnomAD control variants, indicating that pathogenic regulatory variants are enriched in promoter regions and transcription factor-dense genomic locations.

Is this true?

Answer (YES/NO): YES